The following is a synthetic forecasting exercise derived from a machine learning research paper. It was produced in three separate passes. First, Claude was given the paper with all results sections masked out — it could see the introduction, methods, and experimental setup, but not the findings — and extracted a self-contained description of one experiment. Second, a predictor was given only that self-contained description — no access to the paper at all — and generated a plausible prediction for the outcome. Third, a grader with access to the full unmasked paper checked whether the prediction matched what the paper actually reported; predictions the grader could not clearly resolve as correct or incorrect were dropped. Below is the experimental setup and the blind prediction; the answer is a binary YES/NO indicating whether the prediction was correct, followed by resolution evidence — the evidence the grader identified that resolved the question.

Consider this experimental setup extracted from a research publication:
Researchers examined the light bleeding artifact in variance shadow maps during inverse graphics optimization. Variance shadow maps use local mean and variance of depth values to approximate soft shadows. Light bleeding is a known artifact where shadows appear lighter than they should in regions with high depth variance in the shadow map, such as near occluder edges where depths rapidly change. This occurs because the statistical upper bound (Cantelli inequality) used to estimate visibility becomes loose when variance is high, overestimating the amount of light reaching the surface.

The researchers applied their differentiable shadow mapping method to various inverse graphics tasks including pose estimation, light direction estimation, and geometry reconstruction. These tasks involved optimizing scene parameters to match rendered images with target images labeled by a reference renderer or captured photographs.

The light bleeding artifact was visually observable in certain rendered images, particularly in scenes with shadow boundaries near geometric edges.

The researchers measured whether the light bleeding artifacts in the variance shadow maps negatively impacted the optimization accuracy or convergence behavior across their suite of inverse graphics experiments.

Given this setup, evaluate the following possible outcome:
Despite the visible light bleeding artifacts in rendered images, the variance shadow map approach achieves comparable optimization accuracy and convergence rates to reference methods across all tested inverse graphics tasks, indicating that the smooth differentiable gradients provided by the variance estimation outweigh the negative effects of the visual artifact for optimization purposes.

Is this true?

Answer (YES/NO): YES